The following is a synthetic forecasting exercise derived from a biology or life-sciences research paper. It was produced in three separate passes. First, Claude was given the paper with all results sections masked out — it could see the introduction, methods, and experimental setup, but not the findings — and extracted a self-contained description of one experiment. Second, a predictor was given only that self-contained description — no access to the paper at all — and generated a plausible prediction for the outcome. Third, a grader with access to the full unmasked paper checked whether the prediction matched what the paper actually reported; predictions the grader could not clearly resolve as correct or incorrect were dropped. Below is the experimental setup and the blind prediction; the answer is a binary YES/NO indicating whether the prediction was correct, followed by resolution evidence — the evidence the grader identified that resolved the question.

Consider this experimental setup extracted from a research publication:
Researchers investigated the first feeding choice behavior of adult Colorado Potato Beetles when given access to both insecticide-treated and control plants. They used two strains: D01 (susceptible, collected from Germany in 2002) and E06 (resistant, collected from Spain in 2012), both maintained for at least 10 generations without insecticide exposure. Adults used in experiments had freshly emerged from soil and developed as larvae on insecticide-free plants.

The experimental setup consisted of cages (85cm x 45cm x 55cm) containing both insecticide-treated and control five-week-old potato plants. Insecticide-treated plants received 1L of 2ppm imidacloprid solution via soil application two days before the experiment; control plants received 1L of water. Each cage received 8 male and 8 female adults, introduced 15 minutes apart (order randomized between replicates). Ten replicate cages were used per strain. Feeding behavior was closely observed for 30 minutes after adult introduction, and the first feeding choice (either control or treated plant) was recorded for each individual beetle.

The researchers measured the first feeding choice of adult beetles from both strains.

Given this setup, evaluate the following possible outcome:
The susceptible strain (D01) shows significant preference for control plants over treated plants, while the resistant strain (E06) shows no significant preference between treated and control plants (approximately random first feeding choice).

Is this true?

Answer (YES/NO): NO